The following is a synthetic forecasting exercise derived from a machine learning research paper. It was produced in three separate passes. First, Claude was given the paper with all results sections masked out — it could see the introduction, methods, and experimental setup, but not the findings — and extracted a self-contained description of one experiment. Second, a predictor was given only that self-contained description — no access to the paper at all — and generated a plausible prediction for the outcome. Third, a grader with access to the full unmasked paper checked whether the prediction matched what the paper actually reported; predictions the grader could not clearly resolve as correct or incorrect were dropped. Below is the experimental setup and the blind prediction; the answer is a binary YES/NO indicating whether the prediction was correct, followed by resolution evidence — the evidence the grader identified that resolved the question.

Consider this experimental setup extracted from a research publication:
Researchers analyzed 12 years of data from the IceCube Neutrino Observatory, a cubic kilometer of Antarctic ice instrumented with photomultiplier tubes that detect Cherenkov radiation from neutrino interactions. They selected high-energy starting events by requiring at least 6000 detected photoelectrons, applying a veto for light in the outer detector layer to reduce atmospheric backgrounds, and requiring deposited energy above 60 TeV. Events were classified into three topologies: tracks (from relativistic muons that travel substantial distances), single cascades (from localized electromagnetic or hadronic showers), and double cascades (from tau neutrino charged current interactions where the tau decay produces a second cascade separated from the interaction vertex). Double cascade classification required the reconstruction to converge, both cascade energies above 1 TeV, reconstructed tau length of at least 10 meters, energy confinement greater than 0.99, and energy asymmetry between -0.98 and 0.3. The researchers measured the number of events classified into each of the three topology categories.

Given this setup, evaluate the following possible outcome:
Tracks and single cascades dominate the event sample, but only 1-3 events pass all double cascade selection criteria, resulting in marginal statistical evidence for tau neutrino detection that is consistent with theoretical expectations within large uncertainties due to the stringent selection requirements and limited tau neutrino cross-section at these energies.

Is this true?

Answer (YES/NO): NO